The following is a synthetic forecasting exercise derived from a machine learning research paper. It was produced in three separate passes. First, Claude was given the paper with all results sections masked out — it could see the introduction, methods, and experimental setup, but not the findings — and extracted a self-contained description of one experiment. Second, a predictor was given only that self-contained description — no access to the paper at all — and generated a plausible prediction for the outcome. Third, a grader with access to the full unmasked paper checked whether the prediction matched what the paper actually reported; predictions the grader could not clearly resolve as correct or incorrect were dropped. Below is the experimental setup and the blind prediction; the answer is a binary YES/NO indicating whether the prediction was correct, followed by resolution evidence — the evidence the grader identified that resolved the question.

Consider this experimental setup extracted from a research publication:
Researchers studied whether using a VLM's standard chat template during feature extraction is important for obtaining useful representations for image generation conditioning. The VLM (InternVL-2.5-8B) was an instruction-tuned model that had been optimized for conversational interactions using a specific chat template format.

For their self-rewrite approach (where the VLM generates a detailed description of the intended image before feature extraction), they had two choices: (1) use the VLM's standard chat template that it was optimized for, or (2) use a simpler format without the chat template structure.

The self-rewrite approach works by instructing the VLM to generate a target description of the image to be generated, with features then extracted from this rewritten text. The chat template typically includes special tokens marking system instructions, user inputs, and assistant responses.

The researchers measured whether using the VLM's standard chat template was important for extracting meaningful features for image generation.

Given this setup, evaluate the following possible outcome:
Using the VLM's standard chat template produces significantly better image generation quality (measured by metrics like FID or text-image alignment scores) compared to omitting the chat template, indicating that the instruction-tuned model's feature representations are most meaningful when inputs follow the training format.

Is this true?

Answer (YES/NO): YES